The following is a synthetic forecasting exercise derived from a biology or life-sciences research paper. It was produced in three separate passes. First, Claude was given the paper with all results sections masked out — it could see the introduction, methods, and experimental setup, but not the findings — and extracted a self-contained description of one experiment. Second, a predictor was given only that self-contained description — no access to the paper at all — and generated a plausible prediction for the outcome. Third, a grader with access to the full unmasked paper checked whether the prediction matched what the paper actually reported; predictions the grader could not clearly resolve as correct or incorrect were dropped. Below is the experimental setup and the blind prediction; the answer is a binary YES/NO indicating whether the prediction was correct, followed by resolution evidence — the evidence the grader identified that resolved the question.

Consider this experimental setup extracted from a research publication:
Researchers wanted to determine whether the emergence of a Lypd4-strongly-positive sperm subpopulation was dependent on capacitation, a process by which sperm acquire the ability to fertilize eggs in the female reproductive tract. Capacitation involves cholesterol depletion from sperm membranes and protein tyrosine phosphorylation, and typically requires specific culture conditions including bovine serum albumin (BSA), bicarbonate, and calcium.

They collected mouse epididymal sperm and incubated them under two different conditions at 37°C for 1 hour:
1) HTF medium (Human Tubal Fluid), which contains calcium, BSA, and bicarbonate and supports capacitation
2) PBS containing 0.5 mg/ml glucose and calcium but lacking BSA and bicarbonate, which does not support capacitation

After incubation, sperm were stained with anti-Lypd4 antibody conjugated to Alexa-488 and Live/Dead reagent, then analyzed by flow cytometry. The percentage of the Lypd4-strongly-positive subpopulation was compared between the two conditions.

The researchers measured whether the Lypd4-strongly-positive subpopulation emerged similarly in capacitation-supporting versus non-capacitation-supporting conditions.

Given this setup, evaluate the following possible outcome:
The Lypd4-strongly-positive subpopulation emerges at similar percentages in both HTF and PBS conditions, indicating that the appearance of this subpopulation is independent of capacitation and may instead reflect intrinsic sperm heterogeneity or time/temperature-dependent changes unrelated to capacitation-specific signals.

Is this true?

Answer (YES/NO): NO